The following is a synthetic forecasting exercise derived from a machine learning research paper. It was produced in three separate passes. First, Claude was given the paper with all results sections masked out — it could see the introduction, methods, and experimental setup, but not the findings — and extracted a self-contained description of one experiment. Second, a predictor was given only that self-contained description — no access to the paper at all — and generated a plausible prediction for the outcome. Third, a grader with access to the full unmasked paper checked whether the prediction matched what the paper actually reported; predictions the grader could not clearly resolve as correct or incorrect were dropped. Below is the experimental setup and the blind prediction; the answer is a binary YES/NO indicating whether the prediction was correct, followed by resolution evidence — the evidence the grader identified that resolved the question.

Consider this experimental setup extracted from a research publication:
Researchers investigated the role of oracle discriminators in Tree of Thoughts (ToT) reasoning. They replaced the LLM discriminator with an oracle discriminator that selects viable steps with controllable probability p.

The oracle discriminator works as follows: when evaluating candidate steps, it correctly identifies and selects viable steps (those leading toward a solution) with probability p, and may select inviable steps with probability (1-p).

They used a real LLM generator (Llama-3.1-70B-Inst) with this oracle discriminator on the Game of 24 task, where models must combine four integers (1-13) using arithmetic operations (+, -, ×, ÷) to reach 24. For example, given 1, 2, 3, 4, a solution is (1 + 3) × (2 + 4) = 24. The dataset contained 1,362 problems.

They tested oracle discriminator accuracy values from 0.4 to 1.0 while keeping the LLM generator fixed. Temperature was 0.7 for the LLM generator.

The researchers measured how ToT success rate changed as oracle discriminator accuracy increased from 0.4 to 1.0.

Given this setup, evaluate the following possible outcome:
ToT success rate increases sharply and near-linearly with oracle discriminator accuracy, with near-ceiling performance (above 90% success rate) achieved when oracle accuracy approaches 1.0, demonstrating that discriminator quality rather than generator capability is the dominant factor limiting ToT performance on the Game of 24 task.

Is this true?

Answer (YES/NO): NO